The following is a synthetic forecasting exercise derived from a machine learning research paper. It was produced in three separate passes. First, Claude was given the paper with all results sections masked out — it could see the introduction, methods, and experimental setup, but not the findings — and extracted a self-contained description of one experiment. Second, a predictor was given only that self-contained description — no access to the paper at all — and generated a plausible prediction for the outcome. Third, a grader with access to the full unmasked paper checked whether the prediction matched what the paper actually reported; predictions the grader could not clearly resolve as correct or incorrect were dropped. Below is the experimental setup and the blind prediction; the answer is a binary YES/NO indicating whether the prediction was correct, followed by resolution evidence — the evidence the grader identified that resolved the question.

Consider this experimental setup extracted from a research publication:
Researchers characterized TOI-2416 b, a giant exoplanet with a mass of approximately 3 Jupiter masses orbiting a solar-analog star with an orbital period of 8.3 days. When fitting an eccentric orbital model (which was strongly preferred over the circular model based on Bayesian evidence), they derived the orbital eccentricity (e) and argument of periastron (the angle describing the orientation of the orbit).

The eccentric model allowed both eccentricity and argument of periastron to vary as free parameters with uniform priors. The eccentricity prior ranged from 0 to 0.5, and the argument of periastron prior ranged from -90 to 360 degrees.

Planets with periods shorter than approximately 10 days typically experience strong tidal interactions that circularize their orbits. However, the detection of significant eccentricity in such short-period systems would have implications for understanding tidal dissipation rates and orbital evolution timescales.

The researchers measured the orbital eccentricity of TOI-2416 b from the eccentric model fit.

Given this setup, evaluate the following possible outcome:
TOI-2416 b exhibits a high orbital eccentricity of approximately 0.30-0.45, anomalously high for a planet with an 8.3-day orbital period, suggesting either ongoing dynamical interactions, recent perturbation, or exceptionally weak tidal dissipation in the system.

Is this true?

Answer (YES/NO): YES